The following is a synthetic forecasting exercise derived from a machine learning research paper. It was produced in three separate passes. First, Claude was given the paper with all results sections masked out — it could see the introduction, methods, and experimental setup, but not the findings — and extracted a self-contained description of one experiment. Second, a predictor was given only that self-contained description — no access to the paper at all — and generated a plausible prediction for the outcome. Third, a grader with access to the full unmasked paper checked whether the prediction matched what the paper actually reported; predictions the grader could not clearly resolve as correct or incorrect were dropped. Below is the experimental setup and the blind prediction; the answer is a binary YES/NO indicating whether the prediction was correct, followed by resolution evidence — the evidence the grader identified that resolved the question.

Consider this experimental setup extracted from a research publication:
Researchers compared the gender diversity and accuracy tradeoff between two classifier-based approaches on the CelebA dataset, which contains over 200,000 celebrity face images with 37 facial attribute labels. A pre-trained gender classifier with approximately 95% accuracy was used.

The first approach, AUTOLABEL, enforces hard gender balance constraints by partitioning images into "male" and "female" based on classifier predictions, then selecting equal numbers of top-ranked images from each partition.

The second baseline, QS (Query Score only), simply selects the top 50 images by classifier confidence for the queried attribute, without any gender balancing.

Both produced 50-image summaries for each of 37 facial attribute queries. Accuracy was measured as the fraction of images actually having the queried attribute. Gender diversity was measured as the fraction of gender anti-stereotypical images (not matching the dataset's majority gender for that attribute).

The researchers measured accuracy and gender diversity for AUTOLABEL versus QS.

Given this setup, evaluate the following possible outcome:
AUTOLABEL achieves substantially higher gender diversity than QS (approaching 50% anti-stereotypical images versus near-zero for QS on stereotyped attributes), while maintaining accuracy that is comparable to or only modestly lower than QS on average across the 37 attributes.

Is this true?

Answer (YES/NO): NO